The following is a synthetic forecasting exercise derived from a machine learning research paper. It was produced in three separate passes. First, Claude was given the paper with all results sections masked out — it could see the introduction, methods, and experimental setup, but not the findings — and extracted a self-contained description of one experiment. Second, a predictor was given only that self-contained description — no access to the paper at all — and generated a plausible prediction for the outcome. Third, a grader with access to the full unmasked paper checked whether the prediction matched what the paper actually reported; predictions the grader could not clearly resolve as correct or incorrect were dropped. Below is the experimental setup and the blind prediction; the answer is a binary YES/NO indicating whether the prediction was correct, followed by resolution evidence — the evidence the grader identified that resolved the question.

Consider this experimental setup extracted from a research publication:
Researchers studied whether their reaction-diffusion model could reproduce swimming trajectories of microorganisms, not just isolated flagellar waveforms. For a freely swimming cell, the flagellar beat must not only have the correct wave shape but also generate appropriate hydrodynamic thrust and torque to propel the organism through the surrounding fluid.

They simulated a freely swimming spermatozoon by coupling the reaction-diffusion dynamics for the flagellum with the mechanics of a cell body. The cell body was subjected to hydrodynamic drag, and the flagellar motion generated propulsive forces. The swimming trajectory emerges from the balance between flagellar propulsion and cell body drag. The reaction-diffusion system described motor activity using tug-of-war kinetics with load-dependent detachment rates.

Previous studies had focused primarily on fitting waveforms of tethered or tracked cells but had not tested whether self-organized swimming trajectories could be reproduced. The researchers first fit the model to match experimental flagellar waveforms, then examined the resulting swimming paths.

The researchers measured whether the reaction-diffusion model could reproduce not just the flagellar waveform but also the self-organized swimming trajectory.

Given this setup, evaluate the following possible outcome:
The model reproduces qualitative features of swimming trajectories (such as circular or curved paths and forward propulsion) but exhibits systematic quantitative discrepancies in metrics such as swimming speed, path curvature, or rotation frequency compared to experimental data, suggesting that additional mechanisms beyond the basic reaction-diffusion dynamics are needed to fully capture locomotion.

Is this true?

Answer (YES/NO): NO